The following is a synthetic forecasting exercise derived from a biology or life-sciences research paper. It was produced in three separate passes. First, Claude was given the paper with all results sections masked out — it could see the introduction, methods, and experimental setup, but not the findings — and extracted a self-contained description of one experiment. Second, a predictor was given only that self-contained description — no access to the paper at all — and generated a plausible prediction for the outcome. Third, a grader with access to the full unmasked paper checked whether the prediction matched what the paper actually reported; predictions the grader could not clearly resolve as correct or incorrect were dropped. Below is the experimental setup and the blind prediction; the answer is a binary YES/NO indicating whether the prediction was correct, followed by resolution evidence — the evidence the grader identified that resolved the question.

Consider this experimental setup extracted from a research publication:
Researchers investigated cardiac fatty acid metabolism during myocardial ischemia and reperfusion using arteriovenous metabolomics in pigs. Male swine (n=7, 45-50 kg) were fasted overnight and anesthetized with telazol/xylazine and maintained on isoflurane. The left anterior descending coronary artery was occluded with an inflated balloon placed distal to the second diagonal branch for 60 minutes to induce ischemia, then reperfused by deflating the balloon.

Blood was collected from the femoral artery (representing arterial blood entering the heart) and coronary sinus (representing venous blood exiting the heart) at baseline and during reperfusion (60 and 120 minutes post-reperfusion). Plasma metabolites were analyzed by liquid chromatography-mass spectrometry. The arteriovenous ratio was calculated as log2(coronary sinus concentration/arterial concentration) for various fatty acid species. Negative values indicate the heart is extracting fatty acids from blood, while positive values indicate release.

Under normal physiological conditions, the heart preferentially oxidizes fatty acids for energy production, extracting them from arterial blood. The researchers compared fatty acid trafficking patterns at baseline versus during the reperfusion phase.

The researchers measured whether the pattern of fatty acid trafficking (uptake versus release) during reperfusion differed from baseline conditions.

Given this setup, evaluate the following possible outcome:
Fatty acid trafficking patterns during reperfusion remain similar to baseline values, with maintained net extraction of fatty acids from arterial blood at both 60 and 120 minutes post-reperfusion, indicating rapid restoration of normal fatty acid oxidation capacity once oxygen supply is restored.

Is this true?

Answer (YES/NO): NO